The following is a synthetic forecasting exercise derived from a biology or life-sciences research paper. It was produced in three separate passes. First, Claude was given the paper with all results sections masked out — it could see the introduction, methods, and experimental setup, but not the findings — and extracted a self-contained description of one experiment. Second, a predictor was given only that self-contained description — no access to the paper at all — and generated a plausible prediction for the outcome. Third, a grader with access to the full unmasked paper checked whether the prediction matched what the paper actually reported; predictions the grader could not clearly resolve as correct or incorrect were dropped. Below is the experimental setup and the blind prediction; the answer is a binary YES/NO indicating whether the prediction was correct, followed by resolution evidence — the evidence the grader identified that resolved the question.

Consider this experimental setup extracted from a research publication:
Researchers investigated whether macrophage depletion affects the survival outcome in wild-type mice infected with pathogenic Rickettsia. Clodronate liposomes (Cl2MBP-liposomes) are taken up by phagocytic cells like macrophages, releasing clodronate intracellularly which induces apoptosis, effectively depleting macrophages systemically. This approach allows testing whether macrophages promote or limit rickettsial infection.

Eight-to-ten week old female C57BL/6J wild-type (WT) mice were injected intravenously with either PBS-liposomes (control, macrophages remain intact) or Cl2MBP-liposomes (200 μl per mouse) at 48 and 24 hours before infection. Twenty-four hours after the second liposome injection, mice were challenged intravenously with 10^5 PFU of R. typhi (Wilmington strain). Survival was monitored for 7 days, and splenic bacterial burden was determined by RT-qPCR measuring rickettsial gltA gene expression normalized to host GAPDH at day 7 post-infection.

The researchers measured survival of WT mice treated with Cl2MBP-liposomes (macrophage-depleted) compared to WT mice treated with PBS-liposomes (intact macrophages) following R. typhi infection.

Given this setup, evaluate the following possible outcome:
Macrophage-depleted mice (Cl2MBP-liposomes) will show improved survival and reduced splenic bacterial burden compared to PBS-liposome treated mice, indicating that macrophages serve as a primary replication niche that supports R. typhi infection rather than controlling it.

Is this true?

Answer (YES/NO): NO